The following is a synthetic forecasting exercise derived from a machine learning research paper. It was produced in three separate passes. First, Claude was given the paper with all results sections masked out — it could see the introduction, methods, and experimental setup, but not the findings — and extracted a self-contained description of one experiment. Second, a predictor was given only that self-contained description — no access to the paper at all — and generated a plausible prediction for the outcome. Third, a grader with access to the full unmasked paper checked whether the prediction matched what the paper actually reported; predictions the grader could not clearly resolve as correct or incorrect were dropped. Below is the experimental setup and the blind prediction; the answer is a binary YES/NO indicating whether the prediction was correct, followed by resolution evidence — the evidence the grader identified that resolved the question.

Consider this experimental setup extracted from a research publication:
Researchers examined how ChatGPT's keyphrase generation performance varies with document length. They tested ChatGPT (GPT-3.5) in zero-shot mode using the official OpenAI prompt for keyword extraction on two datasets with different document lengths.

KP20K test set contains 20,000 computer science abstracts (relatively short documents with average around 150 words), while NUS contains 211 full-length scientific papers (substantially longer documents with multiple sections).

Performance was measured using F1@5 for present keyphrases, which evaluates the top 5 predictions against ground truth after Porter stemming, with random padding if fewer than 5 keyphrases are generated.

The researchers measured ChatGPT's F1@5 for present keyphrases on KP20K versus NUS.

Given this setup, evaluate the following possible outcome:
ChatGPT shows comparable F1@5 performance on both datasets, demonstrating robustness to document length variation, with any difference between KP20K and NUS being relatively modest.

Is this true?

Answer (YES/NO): NO